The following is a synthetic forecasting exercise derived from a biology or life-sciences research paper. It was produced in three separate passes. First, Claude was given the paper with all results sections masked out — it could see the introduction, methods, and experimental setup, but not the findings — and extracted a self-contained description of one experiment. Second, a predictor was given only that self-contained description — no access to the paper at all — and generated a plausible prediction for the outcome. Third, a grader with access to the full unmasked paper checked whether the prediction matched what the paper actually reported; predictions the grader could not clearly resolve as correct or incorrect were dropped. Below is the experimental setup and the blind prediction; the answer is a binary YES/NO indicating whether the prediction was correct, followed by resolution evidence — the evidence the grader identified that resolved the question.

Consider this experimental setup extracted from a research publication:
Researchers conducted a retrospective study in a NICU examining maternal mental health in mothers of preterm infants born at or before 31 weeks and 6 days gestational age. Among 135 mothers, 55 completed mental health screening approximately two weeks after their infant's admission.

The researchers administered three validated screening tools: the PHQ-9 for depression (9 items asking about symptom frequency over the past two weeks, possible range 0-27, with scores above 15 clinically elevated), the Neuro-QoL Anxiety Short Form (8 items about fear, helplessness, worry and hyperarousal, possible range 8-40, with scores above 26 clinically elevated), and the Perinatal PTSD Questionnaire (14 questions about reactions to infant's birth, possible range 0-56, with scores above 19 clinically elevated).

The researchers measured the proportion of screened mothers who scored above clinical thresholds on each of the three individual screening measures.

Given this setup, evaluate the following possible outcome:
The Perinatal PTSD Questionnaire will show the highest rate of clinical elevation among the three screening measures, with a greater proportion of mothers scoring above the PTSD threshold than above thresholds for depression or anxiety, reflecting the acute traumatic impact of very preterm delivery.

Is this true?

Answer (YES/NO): NO